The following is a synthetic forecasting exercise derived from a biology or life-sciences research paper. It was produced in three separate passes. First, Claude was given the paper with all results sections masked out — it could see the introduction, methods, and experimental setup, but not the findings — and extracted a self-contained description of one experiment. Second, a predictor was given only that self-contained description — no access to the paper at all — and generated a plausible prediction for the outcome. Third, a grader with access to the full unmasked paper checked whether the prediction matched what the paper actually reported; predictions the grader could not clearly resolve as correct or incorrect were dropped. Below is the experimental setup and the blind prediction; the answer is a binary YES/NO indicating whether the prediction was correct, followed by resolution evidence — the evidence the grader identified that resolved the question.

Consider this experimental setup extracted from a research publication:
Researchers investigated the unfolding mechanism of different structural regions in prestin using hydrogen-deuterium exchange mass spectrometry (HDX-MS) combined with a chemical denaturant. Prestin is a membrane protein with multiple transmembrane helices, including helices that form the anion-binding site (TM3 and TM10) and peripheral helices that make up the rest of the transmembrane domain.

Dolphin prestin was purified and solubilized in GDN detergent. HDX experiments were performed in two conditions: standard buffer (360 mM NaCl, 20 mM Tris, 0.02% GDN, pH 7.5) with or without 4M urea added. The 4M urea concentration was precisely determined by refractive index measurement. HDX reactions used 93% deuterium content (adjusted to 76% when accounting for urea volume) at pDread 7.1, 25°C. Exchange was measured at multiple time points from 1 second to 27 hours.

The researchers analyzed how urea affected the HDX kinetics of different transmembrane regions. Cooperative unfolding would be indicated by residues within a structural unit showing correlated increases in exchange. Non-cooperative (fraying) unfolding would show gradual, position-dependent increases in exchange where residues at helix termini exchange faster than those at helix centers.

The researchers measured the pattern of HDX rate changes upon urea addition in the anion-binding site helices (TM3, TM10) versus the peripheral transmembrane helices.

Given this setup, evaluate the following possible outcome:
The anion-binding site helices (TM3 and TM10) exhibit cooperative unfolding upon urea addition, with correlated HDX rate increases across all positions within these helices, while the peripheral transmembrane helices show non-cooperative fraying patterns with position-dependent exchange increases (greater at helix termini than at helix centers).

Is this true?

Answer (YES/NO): NO